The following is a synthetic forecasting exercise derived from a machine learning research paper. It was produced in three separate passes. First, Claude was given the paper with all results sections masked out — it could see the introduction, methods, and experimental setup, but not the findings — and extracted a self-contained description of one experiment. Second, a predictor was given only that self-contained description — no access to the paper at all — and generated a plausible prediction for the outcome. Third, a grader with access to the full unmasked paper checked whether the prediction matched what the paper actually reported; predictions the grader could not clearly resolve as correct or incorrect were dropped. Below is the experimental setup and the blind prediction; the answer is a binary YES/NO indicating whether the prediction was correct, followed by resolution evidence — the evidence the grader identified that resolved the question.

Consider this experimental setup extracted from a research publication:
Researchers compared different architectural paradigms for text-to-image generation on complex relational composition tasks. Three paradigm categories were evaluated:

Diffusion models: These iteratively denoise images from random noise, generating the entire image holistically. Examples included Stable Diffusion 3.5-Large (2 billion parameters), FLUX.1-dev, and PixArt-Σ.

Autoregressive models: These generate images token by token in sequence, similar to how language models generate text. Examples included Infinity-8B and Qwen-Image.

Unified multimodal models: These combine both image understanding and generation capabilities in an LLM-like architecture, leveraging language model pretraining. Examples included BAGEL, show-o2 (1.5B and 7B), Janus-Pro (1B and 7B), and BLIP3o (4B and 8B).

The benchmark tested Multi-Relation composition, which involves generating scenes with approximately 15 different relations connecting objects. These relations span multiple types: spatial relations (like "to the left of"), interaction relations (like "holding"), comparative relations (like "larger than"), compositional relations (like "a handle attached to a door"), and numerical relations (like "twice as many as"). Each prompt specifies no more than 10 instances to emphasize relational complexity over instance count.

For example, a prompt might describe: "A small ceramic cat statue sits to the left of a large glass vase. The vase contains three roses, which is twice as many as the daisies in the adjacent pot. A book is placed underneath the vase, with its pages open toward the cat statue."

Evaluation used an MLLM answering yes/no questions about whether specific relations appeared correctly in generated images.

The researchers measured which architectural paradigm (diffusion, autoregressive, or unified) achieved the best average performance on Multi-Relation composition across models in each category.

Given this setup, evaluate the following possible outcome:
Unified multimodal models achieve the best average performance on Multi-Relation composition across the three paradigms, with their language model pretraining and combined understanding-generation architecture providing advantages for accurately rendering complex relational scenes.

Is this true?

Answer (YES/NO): NO